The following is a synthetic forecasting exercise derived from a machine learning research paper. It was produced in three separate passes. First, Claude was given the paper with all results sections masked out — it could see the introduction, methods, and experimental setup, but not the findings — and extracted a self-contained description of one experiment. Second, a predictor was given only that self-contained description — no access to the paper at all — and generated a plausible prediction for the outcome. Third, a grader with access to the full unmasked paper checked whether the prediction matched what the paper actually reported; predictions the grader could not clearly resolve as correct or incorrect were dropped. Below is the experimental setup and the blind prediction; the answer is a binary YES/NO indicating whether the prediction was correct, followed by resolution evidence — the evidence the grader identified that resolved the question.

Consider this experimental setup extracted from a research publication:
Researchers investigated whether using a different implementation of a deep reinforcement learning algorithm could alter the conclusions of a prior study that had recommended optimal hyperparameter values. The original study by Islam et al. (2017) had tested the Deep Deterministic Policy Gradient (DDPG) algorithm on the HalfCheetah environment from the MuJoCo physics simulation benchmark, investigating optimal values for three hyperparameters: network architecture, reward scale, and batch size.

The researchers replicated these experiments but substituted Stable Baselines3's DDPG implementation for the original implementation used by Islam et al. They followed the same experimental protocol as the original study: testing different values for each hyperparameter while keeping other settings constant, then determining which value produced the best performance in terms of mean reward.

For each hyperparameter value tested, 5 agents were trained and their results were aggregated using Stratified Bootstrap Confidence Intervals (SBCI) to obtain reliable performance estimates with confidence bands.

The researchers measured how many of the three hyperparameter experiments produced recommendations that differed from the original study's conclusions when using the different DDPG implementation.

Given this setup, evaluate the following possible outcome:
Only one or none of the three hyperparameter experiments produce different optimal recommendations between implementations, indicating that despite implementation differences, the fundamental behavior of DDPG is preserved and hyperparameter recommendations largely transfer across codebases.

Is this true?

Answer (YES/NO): NO